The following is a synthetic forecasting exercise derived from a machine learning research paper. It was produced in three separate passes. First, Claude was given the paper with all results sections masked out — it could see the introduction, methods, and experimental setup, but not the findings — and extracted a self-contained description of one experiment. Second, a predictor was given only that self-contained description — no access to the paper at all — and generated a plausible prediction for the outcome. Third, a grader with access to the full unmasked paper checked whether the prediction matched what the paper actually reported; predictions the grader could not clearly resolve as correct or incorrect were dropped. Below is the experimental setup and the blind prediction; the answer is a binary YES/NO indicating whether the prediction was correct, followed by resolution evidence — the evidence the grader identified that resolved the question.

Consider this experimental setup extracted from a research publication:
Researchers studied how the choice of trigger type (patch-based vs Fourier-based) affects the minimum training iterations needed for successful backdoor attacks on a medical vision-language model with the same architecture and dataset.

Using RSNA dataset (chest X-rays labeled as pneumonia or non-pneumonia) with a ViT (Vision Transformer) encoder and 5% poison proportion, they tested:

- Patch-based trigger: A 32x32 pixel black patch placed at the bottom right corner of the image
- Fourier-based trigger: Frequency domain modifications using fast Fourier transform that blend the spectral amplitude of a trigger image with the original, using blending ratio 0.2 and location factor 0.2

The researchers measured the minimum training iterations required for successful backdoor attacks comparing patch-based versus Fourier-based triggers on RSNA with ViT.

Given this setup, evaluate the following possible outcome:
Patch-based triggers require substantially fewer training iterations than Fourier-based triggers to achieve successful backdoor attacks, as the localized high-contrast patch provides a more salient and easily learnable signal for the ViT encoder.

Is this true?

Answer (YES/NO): YES